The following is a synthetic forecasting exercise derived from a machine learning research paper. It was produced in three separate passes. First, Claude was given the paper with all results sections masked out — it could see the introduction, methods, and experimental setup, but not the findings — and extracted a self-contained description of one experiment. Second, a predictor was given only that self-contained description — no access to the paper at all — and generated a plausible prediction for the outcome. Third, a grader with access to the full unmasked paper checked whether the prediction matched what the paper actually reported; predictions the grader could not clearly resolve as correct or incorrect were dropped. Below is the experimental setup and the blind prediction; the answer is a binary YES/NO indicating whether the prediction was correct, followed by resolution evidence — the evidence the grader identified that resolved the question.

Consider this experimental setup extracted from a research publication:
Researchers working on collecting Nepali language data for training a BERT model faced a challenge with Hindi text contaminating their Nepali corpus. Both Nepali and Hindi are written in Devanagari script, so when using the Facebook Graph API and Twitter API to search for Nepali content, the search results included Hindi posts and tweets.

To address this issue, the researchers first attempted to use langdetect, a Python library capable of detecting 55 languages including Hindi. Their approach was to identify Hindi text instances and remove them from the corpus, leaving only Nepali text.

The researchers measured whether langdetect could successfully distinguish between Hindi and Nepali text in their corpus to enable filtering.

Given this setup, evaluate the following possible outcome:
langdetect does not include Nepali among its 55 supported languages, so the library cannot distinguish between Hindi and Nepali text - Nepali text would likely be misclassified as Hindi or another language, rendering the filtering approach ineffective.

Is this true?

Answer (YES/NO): YES